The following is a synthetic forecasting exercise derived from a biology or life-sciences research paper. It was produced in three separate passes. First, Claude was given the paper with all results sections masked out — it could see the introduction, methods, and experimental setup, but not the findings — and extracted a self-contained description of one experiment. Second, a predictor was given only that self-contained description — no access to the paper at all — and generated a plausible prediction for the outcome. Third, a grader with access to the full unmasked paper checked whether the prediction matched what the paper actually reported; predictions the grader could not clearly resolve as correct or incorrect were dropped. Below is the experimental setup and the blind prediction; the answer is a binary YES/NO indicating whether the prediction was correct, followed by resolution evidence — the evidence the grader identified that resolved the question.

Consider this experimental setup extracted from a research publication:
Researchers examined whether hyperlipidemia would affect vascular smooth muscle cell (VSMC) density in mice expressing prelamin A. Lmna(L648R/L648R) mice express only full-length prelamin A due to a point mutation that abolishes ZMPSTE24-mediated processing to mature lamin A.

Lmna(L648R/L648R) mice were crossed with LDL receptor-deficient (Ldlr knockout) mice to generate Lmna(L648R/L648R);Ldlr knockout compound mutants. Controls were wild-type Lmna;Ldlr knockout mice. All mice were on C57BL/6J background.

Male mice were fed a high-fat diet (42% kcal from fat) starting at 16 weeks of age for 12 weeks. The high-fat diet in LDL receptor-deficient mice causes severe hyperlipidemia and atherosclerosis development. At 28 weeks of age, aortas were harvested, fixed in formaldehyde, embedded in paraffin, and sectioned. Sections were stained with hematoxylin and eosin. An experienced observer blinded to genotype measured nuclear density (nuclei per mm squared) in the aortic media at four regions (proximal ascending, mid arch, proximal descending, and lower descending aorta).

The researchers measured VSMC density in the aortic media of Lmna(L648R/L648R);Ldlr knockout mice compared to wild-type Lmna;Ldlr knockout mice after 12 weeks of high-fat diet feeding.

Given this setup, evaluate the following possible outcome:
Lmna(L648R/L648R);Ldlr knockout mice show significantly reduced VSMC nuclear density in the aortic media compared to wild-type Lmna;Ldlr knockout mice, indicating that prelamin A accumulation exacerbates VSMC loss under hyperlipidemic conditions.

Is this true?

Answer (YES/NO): NO